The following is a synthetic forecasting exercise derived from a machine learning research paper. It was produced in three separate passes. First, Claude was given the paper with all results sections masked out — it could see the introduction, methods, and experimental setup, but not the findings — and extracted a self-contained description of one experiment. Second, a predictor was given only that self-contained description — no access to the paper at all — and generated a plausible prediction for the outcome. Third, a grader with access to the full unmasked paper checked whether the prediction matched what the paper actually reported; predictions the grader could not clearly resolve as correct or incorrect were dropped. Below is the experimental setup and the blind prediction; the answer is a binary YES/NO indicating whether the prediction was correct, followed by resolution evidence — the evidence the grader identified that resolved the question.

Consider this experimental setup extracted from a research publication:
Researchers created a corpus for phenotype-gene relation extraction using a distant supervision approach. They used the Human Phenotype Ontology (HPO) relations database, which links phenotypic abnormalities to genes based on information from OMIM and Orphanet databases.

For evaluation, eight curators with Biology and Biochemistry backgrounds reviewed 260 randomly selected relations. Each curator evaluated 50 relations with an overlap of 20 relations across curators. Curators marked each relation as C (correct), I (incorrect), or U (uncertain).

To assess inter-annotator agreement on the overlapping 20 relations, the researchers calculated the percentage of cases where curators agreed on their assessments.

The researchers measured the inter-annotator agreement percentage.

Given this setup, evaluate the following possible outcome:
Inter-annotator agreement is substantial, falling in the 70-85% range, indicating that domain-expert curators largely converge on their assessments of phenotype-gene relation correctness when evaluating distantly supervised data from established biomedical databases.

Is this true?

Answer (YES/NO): NO